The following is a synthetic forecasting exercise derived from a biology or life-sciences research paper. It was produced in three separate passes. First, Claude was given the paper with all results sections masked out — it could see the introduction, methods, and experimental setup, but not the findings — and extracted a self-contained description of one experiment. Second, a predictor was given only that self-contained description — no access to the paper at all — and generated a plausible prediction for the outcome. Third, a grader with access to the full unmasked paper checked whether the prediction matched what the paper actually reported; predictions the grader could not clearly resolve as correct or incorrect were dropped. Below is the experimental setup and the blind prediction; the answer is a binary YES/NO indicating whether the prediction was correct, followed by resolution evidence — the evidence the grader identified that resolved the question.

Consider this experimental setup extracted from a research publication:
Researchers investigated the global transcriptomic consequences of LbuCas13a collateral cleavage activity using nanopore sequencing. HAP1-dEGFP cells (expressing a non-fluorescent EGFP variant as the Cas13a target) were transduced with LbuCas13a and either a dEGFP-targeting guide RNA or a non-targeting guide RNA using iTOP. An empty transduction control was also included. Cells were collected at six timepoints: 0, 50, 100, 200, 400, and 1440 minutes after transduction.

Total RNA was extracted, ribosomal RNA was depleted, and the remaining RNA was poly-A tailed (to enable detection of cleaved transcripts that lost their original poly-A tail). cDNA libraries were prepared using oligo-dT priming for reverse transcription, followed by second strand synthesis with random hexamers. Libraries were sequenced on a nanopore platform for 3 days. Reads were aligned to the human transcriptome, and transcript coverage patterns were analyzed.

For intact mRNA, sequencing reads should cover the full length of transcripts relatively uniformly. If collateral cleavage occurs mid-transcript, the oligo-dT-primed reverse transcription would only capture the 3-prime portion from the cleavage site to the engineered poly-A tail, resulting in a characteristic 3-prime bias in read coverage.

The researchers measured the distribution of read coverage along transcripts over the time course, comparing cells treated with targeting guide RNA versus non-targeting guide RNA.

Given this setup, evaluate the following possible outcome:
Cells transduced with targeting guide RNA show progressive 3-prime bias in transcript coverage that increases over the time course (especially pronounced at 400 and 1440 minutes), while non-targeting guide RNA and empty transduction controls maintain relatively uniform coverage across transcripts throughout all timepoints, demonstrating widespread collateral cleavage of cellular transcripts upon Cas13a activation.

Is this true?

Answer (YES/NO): NO